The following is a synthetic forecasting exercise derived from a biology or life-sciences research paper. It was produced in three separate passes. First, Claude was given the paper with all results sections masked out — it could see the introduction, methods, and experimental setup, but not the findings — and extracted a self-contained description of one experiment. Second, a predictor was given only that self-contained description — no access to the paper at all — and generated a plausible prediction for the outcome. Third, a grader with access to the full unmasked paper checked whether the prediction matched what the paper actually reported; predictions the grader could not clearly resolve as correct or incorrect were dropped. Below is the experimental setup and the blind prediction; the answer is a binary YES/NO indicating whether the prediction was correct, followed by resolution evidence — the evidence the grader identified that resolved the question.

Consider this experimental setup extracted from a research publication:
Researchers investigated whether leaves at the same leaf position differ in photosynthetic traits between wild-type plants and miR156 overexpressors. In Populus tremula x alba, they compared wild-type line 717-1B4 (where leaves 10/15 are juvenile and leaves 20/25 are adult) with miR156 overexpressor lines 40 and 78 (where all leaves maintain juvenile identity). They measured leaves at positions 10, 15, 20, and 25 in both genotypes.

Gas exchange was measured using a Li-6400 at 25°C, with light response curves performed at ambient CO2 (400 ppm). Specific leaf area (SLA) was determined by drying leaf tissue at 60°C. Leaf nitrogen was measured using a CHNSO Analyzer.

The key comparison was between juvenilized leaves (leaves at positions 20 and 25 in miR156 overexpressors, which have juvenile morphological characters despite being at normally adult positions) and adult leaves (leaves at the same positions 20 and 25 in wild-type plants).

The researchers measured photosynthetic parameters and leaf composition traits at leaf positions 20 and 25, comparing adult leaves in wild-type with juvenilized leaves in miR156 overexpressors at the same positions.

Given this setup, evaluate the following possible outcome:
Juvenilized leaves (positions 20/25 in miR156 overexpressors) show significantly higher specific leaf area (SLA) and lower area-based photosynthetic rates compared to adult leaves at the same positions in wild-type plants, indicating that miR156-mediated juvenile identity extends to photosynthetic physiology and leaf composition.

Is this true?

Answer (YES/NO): YES